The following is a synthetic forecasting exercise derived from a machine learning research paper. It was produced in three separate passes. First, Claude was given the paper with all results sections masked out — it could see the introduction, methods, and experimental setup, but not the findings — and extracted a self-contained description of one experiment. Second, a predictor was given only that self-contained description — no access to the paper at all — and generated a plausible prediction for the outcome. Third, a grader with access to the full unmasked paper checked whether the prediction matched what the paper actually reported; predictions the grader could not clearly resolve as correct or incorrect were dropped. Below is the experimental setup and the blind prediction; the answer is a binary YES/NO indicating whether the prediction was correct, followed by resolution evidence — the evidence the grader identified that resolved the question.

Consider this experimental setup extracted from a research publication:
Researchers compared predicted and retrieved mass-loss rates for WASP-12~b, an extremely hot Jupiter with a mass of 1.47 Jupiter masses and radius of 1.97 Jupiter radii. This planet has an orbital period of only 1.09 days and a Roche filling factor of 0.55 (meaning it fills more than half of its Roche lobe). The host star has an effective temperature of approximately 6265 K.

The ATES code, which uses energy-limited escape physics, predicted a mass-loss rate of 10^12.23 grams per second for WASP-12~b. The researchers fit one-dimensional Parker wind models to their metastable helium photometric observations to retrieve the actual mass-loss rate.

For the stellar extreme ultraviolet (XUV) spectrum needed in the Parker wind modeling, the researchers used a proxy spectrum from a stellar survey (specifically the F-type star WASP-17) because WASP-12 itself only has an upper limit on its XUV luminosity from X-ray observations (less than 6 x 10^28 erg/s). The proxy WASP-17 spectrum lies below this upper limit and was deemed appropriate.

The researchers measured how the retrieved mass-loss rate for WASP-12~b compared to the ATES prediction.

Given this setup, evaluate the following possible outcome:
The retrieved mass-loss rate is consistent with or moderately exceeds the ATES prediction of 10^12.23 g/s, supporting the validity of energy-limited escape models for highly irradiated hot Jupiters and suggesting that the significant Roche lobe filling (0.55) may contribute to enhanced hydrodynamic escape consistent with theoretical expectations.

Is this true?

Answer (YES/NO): YES